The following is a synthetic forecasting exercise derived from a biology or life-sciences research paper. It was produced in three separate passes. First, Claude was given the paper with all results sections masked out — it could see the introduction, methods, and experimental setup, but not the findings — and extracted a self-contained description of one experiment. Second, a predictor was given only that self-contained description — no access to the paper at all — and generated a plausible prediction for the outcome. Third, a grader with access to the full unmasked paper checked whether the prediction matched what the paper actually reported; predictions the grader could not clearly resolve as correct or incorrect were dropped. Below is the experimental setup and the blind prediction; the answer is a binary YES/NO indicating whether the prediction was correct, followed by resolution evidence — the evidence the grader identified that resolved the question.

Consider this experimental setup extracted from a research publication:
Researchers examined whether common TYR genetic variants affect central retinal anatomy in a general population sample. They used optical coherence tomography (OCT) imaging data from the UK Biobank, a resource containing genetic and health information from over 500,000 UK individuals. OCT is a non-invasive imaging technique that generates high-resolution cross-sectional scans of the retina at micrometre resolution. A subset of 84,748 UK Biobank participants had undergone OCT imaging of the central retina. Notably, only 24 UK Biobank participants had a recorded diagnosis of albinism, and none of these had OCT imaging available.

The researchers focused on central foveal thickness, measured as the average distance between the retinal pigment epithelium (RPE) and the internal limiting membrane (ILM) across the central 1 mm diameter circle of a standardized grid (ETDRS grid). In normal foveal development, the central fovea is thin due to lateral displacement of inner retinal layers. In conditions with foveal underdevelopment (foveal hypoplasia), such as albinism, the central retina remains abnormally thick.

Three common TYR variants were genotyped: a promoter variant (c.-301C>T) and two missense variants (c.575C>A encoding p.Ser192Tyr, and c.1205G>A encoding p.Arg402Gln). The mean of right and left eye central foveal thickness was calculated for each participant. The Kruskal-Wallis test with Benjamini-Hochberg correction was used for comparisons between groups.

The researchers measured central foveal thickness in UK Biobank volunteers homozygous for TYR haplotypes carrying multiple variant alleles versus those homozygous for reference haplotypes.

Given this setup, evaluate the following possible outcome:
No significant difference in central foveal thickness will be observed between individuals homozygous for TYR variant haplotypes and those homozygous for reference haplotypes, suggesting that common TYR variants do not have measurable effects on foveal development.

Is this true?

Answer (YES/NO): NO